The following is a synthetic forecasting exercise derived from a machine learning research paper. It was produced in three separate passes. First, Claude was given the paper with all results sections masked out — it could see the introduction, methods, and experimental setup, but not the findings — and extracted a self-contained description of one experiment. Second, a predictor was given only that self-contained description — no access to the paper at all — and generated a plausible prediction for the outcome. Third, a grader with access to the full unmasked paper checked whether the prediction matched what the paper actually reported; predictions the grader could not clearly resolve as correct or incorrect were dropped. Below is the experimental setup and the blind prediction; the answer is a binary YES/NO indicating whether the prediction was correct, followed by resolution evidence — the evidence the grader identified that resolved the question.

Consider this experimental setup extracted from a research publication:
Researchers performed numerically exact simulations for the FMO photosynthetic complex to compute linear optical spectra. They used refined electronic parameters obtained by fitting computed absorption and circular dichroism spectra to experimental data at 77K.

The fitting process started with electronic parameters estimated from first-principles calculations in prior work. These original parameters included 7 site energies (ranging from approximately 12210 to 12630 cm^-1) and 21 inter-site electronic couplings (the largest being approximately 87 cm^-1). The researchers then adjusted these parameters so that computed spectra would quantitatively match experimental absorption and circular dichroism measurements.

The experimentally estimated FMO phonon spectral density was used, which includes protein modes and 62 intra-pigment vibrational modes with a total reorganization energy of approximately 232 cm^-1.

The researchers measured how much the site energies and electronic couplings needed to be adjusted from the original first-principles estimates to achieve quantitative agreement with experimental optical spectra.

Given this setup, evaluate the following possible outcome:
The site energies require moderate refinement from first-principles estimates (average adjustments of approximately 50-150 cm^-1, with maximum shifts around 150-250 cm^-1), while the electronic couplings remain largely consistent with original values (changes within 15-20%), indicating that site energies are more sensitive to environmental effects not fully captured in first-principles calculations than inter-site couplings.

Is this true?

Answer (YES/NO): NO